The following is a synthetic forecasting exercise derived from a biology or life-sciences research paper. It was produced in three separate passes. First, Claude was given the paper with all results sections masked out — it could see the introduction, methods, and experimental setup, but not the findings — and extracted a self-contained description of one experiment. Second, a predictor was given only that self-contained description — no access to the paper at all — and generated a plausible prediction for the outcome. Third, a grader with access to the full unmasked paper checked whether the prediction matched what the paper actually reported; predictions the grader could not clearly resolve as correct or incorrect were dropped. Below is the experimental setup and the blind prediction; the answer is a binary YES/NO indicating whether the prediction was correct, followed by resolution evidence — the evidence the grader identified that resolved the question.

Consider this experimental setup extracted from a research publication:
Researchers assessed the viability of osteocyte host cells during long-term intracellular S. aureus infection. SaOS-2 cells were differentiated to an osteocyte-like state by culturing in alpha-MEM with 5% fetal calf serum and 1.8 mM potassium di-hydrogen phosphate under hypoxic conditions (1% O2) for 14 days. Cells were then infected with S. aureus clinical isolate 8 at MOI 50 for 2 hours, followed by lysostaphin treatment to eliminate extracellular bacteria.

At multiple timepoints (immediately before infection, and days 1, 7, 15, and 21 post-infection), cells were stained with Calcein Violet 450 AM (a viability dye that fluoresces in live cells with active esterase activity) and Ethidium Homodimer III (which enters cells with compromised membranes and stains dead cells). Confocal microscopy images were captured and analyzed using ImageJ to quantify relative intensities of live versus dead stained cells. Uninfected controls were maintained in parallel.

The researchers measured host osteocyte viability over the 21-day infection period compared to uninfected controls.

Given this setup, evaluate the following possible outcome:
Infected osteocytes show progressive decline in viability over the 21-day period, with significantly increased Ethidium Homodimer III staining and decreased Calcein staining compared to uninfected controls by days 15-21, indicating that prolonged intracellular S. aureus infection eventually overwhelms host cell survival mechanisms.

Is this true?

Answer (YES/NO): NO